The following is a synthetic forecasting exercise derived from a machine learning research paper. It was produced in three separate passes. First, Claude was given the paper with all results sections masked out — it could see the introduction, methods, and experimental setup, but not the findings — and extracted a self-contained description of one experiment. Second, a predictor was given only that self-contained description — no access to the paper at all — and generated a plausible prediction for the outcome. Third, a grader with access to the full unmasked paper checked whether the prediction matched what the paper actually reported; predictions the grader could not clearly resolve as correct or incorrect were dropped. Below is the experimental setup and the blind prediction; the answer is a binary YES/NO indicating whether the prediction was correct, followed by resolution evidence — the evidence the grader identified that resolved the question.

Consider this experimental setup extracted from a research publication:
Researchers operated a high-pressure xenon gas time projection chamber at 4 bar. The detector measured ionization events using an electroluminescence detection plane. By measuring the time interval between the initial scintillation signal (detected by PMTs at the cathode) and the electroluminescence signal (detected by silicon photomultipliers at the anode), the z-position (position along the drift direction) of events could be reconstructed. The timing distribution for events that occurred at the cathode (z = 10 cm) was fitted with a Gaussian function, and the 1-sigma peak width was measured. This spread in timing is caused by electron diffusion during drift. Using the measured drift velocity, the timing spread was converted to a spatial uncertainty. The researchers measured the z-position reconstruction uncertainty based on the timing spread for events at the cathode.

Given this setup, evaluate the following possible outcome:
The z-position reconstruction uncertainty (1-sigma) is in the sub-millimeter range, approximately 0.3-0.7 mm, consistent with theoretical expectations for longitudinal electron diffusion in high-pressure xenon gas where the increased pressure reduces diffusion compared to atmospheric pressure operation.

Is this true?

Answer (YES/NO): NO